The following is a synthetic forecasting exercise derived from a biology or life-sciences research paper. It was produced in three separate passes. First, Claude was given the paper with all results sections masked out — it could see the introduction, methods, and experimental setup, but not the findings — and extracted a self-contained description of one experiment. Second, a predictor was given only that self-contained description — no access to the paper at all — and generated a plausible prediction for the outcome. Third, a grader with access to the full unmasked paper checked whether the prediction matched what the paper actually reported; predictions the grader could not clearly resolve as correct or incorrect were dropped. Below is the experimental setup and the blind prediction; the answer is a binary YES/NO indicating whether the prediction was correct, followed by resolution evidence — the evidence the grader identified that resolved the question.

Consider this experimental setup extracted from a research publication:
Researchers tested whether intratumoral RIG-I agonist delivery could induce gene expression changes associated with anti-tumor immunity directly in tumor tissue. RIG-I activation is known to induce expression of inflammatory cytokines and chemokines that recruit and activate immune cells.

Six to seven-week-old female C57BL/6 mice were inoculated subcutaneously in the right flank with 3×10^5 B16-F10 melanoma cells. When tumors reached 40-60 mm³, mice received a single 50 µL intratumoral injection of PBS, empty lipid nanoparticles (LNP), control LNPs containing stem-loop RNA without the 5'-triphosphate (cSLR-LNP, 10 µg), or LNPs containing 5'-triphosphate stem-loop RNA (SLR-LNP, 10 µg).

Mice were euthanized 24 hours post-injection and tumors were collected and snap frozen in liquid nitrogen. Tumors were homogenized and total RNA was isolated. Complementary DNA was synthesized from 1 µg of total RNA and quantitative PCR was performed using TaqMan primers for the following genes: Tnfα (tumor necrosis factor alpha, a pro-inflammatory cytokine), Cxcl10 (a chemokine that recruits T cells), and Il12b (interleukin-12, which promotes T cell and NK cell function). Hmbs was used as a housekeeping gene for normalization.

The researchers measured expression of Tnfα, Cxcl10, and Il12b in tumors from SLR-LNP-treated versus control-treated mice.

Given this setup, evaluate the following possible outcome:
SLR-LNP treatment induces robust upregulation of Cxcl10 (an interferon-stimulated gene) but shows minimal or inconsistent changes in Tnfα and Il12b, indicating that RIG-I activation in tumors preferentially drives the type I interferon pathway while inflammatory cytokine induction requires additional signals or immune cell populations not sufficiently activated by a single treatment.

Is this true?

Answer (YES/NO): NO